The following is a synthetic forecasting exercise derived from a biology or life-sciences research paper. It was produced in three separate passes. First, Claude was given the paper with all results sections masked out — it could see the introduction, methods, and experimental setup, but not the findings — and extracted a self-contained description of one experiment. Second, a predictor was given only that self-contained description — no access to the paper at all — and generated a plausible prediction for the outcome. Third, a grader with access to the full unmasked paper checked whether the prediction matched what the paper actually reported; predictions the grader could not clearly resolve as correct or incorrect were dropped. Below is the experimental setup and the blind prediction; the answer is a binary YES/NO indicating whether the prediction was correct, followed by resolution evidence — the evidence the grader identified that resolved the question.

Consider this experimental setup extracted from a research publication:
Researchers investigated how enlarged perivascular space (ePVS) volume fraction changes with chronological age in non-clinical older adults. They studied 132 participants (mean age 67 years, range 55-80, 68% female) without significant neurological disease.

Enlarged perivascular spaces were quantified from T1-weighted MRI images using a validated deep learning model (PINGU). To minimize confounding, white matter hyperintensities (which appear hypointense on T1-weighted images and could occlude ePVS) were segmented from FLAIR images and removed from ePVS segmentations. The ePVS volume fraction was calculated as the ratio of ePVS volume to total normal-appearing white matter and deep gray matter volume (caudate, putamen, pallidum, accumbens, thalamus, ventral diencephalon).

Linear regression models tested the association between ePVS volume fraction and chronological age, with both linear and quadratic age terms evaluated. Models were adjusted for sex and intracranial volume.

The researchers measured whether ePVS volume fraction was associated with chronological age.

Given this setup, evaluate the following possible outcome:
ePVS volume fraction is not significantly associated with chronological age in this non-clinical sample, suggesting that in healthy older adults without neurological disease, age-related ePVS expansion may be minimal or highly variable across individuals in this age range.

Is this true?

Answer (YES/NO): NO